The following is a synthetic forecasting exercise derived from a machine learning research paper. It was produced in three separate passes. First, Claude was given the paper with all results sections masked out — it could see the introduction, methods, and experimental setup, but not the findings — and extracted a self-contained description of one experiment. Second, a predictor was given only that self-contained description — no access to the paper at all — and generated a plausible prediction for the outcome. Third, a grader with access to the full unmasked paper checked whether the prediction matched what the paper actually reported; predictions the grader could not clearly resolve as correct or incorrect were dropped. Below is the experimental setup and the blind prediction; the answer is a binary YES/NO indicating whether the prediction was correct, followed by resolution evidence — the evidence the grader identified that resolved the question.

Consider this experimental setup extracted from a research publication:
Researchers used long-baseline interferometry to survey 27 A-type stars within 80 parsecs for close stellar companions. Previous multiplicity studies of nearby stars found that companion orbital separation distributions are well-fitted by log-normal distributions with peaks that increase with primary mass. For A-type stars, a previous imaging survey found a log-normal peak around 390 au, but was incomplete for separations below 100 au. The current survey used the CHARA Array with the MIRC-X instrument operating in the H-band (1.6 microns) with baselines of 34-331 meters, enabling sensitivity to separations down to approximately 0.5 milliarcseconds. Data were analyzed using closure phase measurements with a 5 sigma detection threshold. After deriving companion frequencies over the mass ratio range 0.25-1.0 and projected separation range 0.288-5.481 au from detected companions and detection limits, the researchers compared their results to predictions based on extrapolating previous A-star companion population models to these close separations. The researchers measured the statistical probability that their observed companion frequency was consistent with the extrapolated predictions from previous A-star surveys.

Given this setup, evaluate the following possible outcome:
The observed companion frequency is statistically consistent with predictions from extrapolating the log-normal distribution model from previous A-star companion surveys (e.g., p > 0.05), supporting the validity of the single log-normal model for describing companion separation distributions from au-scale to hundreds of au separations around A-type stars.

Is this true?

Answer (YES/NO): NO